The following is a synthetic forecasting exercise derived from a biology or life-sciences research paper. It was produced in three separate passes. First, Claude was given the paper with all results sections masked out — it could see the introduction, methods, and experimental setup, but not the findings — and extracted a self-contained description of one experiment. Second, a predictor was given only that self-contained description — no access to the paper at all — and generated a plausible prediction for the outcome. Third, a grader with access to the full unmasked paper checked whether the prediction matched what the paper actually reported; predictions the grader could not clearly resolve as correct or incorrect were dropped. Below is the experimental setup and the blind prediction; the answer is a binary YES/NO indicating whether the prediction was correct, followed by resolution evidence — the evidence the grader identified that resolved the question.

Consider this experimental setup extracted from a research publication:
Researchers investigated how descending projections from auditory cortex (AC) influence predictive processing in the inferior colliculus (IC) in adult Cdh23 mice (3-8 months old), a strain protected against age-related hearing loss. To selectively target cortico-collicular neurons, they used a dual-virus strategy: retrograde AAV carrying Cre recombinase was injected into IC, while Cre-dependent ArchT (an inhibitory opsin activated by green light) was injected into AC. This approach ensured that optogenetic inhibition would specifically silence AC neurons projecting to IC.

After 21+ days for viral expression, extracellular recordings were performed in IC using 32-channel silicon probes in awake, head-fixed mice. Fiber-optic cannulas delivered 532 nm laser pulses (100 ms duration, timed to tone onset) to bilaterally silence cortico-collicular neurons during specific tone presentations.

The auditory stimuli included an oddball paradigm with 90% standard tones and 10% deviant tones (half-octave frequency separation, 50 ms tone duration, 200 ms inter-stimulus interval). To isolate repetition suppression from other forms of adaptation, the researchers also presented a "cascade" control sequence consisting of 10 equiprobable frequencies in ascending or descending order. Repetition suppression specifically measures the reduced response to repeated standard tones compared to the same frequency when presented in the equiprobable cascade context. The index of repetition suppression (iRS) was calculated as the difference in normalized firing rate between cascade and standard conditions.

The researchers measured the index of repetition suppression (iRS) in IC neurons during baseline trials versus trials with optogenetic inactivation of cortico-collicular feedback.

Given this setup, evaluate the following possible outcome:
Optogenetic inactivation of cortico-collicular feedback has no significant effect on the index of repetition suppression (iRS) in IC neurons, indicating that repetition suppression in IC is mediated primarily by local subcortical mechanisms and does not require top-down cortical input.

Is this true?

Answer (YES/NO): YES